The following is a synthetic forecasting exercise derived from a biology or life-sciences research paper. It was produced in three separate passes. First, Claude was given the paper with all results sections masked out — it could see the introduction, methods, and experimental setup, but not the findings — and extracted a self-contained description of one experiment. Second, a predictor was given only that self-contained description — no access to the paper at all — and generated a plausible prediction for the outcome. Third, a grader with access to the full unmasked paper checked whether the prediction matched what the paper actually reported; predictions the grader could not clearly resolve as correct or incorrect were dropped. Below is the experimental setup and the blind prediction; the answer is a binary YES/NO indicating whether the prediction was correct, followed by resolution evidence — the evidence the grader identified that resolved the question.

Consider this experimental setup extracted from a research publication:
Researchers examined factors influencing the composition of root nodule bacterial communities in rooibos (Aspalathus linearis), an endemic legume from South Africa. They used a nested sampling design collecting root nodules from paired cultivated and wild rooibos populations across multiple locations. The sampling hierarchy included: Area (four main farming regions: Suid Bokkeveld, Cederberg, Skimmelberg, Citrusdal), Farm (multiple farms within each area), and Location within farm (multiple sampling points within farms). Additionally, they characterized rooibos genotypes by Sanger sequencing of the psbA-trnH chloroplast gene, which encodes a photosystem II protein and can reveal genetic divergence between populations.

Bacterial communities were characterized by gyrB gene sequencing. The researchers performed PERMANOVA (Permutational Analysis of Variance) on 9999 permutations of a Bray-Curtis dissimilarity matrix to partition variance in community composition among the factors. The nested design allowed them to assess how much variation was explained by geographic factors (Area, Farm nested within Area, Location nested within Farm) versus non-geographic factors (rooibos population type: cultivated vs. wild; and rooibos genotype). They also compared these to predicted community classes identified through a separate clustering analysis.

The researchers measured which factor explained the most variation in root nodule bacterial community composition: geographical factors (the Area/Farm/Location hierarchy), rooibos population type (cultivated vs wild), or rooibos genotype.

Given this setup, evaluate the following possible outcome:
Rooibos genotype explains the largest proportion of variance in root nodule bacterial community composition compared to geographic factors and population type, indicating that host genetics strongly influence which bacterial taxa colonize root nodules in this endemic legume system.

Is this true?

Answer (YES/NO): NO